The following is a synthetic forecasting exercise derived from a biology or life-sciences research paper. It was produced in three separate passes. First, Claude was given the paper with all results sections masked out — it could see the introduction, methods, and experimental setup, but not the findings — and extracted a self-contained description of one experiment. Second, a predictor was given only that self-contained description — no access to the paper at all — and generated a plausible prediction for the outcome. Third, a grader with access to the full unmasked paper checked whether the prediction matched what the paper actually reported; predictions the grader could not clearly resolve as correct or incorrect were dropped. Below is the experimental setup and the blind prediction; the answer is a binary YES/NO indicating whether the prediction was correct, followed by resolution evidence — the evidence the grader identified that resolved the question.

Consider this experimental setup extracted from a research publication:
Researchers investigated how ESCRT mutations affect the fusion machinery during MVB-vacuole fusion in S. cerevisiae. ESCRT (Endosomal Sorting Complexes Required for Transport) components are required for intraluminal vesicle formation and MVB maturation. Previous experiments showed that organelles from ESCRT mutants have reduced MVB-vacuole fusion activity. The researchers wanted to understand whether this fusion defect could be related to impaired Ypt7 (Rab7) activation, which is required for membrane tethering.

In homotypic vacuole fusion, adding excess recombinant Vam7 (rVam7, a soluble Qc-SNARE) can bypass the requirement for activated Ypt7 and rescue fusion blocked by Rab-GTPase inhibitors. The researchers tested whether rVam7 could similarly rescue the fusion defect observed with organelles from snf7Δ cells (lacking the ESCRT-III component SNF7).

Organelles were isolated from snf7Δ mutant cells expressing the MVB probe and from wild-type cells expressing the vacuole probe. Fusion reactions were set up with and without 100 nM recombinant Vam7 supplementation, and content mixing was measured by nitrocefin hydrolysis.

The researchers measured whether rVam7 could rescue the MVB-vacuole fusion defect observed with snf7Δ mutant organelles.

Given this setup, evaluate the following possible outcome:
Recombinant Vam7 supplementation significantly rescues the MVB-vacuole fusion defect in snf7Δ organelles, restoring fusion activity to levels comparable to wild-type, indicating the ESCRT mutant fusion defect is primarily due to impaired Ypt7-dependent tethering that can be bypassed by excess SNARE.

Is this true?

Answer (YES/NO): YES